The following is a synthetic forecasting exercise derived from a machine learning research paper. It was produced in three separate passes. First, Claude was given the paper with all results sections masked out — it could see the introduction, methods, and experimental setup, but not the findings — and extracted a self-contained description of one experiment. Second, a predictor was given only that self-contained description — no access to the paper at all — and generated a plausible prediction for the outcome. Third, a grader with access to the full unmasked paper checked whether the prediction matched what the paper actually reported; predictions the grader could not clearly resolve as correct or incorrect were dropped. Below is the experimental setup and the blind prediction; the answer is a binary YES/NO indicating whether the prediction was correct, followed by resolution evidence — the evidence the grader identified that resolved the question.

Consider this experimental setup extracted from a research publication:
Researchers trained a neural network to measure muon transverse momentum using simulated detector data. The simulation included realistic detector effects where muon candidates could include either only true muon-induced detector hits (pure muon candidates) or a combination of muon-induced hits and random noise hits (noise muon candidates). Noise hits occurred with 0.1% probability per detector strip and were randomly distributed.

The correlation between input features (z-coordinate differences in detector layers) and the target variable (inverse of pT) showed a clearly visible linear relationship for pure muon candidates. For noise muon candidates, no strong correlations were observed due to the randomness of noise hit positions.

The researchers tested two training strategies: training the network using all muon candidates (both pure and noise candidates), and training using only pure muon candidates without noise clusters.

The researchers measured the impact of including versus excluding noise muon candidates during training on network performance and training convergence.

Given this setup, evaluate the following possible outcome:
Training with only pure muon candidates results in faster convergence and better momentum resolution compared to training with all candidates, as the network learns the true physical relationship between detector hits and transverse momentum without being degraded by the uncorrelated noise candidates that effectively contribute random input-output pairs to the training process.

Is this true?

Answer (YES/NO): YES